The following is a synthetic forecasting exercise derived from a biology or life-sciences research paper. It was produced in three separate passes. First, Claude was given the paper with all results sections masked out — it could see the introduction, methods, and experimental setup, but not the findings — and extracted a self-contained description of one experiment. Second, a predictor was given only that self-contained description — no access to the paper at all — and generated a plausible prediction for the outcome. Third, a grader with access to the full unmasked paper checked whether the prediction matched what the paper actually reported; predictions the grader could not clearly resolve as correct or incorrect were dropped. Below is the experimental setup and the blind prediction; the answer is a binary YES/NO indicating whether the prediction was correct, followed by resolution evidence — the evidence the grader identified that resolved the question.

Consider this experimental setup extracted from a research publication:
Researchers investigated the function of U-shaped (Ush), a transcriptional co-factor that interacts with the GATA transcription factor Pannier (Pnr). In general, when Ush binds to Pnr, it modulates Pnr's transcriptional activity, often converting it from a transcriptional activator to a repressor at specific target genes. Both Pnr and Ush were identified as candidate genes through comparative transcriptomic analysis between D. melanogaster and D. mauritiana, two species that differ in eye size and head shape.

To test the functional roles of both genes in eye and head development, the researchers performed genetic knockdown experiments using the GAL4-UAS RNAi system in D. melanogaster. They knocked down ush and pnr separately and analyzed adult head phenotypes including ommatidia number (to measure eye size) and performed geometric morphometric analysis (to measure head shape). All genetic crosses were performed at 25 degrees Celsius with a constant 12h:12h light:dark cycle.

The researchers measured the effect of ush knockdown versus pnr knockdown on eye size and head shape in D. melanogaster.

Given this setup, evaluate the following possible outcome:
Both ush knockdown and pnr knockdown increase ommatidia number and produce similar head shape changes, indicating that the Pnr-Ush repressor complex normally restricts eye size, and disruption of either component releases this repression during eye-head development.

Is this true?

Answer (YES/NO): NO